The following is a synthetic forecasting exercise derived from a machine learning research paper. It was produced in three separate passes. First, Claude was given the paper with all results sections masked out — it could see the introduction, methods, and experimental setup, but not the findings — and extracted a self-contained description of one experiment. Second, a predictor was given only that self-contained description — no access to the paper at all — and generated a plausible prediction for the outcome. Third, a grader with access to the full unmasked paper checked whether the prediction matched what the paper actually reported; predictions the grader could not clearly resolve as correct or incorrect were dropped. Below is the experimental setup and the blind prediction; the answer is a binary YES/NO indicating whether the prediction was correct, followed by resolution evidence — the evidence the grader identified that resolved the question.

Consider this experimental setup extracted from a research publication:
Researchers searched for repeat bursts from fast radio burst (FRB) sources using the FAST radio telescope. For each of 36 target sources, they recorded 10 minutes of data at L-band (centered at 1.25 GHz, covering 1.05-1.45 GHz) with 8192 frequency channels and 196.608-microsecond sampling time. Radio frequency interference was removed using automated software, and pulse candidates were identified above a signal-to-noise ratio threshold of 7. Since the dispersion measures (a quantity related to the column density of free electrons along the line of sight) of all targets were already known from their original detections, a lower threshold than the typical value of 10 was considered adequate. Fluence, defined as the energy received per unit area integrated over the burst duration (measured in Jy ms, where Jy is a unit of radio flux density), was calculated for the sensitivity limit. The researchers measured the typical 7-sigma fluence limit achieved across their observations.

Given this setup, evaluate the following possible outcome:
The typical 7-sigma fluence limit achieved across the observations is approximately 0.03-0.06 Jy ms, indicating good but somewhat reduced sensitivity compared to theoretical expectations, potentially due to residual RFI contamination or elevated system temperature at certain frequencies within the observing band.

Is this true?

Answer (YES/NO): NO